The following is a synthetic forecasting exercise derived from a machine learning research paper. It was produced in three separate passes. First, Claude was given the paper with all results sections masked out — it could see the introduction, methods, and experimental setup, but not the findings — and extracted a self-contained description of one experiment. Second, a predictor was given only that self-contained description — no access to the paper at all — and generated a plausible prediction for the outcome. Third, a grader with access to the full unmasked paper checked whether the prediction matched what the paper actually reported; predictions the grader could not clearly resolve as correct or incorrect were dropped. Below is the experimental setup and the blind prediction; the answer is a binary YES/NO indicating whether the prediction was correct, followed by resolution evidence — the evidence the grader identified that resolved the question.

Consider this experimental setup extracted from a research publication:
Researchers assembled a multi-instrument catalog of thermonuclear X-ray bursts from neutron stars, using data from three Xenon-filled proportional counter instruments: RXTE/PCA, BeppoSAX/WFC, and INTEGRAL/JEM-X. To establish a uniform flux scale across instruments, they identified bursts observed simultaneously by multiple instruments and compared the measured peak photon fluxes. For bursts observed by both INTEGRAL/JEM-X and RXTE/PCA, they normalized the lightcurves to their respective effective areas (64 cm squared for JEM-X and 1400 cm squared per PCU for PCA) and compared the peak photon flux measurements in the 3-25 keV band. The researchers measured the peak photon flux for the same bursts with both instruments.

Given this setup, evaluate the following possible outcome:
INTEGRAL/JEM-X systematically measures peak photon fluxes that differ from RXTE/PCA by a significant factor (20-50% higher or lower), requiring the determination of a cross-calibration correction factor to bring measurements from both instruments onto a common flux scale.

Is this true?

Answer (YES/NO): NO